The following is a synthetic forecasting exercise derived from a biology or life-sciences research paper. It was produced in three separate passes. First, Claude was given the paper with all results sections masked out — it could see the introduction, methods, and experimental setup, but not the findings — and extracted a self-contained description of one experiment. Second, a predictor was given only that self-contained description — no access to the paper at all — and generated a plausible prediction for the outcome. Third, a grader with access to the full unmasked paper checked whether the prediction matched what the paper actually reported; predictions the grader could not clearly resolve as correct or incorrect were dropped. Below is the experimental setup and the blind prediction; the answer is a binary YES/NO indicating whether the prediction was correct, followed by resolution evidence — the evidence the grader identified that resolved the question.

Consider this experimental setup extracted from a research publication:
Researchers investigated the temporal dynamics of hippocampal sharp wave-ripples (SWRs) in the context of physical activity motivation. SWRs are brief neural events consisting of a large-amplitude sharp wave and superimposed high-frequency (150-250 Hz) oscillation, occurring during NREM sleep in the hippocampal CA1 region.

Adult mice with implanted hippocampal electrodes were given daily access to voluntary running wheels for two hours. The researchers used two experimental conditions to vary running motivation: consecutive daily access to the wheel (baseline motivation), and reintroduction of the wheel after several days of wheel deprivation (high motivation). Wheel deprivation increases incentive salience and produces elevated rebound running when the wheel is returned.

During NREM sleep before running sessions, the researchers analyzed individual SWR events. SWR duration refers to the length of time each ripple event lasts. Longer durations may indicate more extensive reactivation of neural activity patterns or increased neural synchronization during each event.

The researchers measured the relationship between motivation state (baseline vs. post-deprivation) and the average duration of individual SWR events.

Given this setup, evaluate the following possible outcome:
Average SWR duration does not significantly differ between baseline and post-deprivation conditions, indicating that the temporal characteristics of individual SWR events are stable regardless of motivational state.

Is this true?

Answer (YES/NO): NO